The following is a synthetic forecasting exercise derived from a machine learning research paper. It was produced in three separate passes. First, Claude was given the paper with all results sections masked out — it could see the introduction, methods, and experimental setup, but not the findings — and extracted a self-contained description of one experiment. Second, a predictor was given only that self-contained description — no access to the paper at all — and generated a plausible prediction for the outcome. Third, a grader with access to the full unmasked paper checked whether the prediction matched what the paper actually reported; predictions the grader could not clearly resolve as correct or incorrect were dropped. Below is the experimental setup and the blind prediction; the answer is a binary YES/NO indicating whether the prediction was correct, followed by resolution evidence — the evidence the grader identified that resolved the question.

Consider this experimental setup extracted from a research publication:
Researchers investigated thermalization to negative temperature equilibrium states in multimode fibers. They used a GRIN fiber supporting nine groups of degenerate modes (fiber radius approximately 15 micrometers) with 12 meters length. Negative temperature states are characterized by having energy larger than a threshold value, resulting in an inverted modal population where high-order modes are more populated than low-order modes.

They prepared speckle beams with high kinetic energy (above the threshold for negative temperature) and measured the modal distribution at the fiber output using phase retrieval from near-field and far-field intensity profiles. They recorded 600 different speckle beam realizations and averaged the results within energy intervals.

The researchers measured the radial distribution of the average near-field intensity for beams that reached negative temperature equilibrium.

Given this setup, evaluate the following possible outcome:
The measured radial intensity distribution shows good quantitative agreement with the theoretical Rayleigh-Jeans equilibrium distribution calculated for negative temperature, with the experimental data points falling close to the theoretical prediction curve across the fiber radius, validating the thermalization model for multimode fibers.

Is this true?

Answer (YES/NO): YES